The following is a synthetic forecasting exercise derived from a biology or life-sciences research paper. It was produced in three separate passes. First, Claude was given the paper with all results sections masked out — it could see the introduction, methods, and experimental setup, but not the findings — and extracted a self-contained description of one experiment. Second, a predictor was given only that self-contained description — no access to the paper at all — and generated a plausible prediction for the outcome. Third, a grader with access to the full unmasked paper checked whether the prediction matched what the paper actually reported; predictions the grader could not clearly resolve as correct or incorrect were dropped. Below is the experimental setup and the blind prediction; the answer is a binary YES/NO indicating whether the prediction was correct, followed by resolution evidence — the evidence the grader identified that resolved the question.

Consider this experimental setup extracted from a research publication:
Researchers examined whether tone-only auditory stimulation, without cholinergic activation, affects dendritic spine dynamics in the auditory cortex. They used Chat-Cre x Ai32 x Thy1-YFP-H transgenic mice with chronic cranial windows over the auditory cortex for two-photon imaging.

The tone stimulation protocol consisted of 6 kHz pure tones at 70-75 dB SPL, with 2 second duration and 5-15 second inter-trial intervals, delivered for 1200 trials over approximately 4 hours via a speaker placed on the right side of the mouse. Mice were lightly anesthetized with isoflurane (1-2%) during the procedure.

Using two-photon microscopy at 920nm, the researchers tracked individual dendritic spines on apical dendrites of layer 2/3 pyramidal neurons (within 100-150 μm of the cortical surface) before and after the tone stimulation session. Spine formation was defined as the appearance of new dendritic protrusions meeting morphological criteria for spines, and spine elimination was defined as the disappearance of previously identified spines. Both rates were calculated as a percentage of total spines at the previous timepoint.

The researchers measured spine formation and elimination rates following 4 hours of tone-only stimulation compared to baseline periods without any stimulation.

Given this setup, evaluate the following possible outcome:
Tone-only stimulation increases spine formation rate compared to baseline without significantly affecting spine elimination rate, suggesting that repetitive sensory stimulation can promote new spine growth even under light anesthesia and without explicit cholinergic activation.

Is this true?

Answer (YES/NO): NO